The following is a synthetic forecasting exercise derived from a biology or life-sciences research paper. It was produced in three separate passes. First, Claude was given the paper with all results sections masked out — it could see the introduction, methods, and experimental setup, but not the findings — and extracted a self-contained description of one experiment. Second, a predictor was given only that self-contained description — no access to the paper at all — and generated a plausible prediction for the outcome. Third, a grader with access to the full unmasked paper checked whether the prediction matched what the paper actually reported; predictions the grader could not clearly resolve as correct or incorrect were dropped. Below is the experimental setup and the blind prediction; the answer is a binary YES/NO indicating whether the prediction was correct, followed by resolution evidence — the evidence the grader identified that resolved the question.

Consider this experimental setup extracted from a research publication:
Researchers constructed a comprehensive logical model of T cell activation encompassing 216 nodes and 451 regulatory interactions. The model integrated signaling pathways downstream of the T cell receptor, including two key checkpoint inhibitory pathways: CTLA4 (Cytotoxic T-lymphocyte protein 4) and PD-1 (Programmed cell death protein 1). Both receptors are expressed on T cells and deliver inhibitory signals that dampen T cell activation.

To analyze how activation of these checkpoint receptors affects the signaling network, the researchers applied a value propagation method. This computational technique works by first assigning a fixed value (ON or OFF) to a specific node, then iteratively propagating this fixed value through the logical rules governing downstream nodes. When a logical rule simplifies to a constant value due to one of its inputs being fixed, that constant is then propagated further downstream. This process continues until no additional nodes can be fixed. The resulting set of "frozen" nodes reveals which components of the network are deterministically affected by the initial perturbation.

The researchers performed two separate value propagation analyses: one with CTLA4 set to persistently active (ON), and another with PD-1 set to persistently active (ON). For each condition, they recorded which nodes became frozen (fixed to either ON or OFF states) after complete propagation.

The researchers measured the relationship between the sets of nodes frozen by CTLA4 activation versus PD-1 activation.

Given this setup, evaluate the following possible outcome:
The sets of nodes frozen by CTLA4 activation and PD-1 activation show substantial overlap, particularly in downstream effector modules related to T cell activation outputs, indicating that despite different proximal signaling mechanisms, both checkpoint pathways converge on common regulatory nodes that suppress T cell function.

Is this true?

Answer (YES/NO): YES